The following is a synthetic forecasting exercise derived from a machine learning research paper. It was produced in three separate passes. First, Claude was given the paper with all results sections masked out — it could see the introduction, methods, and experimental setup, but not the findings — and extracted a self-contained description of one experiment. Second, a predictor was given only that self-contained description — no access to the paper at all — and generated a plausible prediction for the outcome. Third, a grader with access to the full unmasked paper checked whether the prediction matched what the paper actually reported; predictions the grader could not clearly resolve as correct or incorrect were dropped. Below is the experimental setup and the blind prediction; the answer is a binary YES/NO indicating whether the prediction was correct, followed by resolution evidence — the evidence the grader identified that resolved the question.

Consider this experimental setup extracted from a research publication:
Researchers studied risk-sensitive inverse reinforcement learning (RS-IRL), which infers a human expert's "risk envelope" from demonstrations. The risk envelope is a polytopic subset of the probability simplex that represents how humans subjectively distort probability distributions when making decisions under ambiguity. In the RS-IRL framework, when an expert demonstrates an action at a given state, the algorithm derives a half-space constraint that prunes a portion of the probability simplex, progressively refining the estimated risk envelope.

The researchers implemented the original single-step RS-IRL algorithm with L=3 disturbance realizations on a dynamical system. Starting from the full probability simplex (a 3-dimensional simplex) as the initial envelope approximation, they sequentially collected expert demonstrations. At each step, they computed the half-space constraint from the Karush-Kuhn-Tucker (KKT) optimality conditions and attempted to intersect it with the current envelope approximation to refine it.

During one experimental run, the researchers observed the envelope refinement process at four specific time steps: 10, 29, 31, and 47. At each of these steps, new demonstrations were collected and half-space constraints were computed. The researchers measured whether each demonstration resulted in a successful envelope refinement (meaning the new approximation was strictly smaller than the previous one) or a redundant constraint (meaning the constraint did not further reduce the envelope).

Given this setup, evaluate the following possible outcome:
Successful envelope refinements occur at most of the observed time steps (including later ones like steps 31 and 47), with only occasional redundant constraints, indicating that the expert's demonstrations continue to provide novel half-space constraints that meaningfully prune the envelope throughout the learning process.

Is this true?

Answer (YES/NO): NO